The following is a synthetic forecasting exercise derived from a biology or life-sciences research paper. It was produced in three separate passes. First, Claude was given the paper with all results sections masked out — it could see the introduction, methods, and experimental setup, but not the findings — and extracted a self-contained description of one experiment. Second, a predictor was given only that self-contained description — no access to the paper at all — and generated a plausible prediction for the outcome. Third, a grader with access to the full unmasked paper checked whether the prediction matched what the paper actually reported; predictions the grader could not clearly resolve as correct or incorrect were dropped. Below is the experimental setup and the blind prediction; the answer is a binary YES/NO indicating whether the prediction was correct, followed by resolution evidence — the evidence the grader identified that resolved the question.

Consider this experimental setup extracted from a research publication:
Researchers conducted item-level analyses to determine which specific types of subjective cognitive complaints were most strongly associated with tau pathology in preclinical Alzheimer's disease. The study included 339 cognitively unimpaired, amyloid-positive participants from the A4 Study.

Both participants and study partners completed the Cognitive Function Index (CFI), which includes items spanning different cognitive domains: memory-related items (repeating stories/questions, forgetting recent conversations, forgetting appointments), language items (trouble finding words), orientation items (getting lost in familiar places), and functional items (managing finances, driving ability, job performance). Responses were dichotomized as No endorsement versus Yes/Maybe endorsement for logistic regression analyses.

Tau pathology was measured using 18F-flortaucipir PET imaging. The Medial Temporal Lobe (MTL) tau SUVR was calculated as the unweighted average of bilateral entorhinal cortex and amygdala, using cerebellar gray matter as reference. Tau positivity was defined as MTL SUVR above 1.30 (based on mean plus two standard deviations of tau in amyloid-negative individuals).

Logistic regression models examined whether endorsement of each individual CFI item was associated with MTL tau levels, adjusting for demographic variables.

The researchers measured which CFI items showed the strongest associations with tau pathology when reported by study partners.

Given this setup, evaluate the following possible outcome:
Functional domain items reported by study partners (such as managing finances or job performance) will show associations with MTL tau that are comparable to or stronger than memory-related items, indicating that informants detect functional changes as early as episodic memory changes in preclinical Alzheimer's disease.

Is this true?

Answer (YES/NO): NO